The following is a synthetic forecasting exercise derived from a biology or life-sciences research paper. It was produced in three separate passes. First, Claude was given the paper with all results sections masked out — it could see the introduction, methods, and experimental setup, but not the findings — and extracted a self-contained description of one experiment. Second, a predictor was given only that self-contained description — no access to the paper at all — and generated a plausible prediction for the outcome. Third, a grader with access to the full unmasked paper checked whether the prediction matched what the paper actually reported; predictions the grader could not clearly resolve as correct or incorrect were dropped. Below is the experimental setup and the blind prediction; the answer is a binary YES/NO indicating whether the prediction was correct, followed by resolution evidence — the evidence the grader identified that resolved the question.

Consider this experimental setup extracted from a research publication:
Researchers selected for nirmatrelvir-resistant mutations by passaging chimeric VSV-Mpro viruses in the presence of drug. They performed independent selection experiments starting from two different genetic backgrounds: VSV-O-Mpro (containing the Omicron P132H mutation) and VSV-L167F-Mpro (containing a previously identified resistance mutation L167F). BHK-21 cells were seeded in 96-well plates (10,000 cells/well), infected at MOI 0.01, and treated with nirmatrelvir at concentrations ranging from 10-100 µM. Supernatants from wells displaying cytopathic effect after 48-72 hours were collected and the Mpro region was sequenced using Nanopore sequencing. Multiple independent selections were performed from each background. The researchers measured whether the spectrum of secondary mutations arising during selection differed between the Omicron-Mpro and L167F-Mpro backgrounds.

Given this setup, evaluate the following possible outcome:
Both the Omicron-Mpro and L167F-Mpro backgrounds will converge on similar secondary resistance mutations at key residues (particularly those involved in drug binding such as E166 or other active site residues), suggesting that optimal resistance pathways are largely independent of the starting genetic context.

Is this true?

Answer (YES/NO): NO